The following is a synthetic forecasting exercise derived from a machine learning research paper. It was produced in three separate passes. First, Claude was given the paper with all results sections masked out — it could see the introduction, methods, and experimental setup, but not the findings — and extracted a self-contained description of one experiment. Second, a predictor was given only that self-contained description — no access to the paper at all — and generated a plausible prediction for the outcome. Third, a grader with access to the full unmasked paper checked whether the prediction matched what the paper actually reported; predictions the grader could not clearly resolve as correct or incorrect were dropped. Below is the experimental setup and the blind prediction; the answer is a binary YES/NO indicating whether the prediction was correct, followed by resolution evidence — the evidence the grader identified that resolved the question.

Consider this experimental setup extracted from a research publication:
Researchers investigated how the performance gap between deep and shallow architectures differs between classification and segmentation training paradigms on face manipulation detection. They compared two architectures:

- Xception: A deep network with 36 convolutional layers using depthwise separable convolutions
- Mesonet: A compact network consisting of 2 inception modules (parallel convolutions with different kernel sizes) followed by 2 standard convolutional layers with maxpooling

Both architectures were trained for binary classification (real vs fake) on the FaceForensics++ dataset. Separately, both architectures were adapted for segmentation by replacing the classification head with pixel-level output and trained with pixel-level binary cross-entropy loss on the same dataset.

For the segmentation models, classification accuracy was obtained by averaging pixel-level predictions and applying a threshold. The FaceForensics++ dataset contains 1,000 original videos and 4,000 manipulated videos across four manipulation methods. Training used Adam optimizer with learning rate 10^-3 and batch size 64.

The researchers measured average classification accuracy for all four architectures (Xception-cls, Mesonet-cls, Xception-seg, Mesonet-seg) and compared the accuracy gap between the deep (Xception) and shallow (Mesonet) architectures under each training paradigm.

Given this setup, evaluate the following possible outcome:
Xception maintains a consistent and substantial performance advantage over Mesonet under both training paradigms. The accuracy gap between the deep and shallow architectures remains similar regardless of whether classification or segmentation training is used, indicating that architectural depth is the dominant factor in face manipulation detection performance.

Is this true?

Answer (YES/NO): NO